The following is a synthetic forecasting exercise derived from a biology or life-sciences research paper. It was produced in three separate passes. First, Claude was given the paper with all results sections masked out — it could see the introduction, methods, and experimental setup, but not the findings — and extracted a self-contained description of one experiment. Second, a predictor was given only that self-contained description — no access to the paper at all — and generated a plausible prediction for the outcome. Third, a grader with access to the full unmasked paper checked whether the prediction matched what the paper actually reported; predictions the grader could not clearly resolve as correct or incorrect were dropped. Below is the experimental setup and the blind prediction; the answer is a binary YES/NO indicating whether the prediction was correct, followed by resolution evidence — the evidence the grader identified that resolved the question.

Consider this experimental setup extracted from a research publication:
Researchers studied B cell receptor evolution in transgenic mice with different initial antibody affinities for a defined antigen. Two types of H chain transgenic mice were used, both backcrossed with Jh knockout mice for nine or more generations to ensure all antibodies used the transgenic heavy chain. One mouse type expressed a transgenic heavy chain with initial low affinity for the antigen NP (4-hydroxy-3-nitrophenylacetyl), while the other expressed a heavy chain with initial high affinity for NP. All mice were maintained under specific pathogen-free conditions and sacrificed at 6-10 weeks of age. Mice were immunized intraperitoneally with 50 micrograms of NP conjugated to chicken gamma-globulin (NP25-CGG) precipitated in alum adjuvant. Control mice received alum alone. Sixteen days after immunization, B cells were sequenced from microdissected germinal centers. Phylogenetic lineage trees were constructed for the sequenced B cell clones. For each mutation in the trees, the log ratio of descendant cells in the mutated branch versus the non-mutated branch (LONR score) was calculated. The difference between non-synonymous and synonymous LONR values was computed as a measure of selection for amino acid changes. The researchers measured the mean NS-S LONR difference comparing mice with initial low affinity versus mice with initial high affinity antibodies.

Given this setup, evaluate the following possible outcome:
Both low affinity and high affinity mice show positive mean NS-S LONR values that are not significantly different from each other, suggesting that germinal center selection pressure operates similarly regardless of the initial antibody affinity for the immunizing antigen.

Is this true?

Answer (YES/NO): NO